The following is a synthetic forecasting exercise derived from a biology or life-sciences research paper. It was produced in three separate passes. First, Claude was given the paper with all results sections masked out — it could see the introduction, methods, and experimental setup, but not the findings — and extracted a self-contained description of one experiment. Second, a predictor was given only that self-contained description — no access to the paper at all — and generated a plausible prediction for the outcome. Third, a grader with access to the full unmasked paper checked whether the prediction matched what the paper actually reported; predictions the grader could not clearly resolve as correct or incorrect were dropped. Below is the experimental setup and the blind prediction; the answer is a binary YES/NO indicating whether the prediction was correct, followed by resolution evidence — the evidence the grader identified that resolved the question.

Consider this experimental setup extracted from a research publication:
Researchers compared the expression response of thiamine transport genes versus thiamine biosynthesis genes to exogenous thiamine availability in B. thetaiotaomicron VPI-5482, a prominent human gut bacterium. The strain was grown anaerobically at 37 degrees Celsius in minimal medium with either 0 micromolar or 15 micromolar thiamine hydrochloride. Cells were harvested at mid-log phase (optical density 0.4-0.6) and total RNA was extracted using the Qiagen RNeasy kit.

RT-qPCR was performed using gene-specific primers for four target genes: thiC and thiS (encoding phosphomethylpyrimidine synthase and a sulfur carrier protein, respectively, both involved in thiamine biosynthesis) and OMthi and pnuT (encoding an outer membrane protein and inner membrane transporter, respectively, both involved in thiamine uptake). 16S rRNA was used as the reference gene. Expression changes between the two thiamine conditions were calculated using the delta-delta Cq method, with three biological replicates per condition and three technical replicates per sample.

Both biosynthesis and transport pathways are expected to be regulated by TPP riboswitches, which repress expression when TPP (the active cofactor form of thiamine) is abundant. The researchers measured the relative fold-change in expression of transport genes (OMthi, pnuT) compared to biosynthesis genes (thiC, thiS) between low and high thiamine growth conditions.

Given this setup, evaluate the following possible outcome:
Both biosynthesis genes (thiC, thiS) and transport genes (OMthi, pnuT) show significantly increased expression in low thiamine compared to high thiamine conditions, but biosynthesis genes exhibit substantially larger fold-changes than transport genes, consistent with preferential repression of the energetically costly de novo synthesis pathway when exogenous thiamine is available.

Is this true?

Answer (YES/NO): NO